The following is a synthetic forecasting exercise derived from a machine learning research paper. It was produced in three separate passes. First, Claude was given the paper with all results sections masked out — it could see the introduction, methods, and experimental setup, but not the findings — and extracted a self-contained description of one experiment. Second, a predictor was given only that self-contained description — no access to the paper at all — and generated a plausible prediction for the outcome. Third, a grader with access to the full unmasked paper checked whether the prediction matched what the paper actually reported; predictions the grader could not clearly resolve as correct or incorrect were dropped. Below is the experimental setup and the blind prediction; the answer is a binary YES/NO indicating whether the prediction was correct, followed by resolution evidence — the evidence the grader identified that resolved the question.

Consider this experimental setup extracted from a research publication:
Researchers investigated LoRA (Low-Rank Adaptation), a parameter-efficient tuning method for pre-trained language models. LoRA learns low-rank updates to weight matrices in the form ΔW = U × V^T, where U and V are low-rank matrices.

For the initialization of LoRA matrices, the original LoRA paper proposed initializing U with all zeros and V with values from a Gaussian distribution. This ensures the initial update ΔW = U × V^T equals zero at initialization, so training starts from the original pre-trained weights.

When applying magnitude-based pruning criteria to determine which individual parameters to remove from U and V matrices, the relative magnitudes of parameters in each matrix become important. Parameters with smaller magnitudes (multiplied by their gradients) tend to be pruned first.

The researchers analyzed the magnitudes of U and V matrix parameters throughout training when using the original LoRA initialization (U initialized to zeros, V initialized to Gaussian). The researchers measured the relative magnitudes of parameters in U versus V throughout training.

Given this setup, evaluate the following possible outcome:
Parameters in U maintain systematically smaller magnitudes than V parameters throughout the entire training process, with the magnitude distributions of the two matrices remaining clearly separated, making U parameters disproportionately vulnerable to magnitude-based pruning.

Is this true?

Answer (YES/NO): YES